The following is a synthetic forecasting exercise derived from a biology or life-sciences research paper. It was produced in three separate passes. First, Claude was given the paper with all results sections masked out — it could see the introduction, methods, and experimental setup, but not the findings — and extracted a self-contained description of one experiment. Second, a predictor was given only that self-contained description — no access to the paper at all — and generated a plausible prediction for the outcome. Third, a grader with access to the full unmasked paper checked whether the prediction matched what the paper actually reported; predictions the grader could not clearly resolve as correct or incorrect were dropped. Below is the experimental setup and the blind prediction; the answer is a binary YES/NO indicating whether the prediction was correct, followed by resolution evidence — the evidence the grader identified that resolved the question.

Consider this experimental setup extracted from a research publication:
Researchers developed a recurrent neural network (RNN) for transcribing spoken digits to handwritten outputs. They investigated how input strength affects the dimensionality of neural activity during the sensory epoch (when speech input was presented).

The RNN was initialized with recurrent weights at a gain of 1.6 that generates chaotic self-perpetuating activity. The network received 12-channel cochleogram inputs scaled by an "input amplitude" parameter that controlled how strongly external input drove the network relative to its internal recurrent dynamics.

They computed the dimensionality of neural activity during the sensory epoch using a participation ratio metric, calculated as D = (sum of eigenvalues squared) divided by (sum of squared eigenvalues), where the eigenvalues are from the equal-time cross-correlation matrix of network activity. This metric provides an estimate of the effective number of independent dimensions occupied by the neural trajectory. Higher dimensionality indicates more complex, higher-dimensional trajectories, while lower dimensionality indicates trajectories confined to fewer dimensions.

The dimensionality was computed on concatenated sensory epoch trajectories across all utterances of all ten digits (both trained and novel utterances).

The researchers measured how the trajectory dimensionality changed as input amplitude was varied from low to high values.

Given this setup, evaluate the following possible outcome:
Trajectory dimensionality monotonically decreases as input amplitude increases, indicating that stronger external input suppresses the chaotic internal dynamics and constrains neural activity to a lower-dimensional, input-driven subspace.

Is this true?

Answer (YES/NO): YES